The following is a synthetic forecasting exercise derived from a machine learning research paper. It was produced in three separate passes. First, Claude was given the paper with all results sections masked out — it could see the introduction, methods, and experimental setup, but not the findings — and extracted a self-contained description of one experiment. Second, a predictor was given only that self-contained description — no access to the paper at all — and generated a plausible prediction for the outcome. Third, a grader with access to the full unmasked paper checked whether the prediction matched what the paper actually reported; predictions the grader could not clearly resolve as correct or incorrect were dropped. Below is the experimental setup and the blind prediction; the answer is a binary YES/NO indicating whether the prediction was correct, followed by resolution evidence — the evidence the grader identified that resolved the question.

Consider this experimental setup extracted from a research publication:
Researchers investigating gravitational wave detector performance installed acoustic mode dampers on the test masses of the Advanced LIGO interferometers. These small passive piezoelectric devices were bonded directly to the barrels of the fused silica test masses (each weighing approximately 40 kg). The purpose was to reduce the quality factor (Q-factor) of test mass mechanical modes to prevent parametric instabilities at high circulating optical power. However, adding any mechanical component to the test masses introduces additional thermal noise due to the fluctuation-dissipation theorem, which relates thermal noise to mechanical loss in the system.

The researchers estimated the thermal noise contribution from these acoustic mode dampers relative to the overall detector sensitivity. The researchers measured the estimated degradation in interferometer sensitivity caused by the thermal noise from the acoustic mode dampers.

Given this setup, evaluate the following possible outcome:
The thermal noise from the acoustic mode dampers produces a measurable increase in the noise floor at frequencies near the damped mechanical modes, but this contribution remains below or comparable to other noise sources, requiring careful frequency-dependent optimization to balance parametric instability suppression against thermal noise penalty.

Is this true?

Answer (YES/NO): NO